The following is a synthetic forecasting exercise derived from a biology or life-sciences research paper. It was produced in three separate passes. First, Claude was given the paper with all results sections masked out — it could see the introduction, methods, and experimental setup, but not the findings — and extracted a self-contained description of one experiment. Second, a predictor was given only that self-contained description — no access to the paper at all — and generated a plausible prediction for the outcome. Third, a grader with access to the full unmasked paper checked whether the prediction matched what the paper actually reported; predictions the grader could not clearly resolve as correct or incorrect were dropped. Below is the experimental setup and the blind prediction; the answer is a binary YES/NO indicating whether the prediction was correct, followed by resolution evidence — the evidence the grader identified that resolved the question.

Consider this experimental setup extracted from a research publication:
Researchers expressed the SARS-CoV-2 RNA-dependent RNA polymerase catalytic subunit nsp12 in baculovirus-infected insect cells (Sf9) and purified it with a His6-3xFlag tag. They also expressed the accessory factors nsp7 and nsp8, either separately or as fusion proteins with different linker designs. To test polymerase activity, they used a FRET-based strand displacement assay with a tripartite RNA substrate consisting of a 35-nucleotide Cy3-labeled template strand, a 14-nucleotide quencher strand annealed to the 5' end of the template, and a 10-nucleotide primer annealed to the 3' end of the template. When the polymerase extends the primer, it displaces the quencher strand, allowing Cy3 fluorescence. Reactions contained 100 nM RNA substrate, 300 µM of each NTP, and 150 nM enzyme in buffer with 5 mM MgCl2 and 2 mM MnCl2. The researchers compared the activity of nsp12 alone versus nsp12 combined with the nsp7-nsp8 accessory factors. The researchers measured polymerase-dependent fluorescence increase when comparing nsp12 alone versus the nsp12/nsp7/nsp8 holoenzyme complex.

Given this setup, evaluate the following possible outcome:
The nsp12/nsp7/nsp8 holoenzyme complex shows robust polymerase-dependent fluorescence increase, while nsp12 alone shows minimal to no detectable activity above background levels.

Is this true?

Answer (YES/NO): YES